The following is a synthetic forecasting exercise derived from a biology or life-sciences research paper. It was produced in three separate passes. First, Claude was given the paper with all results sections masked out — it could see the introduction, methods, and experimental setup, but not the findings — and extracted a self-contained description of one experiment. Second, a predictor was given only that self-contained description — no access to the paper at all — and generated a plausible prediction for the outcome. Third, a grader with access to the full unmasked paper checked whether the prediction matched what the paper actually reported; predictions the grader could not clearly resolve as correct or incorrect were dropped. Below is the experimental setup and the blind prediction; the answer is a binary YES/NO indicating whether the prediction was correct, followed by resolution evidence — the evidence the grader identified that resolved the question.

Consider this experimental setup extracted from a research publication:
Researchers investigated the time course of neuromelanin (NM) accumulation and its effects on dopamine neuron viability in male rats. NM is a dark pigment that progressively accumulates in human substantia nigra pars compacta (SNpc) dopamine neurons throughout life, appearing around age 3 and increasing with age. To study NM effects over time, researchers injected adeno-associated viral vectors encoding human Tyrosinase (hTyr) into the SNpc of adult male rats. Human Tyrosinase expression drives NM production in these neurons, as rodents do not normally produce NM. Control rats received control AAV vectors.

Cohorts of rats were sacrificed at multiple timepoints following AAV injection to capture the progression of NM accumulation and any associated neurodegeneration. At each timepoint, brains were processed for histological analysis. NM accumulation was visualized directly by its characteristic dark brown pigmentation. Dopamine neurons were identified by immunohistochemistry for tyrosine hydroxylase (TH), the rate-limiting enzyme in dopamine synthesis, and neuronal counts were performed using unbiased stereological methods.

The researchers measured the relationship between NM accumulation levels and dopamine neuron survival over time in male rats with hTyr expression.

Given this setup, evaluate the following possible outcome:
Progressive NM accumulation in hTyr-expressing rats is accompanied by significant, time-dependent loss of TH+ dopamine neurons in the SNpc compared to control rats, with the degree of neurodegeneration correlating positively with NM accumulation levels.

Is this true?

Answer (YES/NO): NO